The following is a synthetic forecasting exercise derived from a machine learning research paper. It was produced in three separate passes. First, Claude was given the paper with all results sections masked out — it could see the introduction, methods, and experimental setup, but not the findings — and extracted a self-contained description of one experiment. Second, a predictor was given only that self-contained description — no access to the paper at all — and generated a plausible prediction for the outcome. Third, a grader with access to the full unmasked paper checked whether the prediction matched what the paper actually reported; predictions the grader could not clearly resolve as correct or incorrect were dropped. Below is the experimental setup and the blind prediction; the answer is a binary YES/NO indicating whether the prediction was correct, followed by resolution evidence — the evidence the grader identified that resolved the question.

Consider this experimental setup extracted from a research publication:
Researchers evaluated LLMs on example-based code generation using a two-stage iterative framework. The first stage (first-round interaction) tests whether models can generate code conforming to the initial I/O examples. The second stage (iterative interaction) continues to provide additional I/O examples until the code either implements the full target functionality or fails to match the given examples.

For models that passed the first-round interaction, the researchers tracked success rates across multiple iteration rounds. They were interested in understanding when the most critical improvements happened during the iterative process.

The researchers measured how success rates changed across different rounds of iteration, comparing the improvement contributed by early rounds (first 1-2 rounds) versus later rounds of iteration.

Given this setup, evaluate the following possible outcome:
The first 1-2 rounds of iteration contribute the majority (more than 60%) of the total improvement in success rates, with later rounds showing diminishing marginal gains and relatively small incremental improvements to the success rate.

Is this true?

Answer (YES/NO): YES